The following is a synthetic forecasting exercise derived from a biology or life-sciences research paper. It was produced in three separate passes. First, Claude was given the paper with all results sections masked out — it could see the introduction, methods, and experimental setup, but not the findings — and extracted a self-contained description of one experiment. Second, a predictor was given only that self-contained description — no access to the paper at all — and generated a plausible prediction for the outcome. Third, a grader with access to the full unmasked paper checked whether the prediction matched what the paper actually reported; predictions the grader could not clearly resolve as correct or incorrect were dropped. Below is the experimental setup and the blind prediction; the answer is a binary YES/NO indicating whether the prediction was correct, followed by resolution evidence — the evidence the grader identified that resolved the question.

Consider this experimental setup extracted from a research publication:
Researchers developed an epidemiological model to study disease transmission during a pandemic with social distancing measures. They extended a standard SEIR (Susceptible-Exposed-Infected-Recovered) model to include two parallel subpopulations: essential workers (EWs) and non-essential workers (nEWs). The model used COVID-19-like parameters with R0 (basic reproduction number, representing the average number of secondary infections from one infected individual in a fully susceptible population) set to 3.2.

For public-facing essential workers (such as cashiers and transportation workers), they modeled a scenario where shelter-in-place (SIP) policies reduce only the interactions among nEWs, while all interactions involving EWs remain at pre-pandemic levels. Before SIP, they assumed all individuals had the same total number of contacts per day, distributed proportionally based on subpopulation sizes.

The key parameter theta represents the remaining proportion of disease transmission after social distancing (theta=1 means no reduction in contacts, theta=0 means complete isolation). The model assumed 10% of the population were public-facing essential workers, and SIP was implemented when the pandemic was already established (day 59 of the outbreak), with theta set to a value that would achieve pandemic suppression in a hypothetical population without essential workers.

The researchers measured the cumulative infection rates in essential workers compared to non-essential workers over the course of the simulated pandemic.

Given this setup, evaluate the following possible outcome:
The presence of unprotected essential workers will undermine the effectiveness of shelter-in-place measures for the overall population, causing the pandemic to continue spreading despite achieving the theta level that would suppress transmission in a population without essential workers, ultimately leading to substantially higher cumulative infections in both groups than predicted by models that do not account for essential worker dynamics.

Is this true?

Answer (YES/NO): YES